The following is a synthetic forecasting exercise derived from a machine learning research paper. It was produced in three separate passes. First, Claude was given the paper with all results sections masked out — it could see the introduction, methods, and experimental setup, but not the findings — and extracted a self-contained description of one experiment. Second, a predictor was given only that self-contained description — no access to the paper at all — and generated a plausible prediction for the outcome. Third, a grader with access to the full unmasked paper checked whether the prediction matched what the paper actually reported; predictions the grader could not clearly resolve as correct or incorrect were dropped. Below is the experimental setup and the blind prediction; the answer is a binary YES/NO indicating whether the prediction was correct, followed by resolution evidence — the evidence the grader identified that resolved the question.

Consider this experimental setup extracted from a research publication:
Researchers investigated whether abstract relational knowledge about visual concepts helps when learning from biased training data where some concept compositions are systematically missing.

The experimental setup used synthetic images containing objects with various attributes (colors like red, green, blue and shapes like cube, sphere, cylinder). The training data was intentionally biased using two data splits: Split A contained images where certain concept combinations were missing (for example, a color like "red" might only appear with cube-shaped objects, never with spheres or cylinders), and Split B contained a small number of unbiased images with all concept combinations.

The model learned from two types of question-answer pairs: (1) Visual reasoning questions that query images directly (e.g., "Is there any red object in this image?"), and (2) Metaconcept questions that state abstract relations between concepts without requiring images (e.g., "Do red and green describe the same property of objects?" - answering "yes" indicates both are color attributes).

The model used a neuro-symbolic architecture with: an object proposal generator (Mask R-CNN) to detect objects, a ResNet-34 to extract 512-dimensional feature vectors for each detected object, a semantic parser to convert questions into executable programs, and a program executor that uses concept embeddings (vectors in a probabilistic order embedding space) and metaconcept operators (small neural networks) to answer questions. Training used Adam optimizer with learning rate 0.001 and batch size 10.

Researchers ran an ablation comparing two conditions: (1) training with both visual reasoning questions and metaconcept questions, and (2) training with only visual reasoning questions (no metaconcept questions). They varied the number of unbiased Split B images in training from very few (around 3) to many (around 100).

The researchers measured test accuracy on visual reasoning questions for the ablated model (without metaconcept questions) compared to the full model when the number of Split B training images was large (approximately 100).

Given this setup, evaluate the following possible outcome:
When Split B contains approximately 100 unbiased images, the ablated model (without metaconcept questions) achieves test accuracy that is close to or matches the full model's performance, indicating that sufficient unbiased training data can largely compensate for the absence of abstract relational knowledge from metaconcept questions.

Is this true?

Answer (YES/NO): YES